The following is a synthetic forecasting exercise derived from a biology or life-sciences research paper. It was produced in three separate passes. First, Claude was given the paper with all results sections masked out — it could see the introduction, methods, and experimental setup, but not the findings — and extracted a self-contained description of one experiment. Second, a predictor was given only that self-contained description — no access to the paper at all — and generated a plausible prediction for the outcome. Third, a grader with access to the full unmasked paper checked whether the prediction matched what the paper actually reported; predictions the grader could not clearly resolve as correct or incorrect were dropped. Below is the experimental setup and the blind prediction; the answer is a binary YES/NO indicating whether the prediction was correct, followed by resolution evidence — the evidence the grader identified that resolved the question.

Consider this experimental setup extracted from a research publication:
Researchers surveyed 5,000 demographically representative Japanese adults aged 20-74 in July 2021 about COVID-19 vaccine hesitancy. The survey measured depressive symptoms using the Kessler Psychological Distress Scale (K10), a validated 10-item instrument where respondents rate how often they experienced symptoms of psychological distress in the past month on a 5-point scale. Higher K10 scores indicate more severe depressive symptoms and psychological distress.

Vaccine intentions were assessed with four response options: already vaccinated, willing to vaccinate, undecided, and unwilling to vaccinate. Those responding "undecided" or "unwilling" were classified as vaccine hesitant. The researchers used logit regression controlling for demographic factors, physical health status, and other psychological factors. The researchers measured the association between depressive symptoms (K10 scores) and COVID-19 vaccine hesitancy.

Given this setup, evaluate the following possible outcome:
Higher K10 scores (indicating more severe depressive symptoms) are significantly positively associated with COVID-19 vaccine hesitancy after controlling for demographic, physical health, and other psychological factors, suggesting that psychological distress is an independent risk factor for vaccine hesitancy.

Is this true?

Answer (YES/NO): NO